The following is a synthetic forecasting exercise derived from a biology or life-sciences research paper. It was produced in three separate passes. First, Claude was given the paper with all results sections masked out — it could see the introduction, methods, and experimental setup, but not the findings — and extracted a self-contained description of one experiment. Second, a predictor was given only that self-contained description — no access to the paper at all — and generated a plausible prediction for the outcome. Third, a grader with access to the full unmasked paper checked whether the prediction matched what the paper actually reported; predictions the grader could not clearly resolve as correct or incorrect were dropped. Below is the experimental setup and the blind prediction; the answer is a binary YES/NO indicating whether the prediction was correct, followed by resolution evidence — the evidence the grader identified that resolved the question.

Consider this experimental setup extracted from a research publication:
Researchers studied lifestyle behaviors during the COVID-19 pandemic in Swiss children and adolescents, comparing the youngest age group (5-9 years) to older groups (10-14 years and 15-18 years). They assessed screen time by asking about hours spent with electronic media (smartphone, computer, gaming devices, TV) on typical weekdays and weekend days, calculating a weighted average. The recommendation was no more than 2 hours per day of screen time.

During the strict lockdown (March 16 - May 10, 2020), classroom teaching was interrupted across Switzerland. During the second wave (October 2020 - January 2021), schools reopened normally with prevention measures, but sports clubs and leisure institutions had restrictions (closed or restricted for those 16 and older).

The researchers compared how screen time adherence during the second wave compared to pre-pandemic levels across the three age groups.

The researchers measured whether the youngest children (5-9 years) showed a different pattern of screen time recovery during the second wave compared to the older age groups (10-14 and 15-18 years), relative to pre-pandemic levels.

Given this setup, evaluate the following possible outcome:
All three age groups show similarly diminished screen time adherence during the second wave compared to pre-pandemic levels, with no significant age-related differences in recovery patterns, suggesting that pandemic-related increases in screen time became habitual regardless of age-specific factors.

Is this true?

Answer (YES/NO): NO